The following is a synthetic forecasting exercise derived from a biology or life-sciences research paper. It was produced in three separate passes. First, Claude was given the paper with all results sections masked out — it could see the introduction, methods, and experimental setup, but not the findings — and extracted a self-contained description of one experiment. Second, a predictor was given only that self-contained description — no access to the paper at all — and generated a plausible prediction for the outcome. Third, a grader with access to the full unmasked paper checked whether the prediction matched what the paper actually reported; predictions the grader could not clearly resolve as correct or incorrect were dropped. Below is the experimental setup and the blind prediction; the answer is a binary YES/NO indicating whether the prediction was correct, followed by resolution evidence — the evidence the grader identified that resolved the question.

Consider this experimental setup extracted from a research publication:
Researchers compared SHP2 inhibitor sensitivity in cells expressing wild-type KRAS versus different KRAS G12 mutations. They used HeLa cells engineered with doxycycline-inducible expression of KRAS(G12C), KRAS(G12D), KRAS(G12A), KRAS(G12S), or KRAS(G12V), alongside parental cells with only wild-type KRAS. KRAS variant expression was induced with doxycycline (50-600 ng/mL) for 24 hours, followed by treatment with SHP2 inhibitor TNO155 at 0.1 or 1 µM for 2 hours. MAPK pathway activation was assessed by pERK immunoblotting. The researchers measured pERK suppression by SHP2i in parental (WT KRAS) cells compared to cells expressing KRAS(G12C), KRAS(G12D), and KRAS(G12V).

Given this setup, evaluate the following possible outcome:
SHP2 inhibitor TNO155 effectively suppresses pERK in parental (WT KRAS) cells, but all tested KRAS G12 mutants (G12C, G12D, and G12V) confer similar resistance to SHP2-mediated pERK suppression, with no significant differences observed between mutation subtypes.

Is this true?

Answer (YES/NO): NO